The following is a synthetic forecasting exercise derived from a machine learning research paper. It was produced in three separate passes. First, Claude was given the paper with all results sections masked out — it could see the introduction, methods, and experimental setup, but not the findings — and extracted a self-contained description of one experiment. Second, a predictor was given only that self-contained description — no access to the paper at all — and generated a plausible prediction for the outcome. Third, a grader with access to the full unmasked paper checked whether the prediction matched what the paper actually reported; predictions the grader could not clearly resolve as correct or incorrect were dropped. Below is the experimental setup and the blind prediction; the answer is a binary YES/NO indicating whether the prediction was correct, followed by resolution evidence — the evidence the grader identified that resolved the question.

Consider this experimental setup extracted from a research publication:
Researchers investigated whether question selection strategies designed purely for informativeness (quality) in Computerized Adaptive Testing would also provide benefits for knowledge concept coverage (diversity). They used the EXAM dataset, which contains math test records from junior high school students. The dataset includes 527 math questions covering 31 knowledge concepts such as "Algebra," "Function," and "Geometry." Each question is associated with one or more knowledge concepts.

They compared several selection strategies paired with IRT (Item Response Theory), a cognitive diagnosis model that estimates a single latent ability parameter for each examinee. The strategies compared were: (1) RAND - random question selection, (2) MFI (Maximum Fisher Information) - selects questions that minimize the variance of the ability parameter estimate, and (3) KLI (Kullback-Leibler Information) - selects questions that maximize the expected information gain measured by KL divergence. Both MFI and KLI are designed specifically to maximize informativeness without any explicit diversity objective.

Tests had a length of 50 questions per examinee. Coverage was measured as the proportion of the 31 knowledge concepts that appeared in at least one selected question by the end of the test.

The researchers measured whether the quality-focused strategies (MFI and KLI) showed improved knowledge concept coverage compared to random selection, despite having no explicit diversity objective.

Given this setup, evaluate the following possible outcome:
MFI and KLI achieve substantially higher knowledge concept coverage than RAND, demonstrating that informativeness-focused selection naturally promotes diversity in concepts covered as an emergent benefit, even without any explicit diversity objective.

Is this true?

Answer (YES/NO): NO